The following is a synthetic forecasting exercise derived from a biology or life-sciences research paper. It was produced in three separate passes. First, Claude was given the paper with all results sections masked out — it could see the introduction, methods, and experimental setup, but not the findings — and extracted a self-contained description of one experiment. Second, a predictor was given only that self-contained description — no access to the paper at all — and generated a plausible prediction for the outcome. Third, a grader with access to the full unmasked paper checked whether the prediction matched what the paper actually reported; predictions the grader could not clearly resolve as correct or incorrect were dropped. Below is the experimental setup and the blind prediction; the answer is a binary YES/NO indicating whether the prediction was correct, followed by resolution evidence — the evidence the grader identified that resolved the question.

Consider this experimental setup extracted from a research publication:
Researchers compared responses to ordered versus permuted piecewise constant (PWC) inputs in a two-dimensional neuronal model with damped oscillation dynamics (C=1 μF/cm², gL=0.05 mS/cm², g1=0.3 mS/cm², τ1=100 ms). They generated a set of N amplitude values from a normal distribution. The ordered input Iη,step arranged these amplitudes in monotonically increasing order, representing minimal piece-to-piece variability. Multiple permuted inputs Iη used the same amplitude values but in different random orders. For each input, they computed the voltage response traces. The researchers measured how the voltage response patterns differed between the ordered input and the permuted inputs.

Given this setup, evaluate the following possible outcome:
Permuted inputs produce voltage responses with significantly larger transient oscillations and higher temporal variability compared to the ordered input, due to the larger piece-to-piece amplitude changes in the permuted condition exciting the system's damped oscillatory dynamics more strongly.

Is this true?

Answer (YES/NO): YES